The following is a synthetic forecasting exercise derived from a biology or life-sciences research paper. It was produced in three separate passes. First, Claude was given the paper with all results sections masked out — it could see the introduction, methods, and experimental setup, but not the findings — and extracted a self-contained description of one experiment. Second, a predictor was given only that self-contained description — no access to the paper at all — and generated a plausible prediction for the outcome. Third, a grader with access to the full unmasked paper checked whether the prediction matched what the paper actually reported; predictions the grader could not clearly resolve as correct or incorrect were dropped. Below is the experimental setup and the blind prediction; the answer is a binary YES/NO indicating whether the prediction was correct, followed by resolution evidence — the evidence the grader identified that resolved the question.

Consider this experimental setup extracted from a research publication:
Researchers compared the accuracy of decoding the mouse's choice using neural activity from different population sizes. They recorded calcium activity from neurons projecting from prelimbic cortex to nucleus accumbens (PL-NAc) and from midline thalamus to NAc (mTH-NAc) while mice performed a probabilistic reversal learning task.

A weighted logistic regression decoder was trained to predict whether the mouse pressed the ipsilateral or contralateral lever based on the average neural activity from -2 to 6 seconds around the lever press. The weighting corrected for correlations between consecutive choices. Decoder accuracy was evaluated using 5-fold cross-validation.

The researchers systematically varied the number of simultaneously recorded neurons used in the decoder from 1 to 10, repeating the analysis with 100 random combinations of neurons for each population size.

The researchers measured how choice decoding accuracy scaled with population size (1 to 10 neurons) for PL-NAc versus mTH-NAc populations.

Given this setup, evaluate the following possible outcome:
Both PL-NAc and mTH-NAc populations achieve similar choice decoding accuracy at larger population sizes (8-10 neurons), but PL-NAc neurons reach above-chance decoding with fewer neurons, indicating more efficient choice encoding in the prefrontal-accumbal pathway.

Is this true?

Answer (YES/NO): NO